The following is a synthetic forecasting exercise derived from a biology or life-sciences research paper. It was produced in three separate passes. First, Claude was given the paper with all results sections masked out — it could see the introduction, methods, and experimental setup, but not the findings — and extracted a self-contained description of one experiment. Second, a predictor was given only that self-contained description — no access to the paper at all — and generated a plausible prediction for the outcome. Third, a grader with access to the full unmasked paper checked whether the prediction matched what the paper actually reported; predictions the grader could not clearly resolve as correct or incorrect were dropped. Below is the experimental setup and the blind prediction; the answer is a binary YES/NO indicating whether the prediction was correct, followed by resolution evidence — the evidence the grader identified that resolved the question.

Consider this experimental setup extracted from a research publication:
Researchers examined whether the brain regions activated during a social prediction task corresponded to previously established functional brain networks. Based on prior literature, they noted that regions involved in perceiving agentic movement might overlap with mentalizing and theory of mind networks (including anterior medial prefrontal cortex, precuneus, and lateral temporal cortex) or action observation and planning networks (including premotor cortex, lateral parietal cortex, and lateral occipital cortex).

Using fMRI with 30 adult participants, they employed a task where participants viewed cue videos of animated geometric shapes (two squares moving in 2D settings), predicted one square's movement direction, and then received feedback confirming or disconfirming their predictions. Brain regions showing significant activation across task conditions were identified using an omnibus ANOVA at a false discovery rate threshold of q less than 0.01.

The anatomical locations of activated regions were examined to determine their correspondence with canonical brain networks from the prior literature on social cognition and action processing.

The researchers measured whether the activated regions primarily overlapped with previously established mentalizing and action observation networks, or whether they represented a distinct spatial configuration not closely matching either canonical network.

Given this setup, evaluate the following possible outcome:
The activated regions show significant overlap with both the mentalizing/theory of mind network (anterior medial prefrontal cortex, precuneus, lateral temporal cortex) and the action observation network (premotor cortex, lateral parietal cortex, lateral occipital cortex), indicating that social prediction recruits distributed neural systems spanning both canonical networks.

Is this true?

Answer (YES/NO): YES